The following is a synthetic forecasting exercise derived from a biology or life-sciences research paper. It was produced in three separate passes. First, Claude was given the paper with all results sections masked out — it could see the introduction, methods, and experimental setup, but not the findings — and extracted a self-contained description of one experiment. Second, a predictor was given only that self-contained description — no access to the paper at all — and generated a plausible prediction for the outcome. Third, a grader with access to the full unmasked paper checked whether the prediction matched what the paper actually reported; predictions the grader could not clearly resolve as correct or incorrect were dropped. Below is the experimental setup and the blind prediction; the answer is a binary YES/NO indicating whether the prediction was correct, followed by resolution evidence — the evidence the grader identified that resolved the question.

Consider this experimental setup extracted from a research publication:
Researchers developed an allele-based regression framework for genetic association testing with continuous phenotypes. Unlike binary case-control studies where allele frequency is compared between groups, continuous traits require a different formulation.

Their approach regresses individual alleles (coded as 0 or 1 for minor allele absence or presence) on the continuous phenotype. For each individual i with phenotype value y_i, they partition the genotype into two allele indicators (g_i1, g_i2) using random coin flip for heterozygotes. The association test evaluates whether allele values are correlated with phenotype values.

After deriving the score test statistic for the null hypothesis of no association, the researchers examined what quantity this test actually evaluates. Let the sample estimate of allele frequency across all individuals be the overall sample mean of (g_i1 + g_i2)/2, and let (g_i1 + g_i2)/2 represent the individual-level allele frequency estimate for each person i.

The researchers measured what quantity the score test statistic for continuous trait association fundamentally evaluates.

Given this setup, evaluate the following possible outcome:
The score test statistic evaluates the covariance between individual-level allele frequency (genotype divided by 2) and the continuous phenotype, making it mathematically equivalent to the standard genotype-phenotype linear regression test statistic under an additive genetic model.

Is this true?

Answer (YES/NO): NO